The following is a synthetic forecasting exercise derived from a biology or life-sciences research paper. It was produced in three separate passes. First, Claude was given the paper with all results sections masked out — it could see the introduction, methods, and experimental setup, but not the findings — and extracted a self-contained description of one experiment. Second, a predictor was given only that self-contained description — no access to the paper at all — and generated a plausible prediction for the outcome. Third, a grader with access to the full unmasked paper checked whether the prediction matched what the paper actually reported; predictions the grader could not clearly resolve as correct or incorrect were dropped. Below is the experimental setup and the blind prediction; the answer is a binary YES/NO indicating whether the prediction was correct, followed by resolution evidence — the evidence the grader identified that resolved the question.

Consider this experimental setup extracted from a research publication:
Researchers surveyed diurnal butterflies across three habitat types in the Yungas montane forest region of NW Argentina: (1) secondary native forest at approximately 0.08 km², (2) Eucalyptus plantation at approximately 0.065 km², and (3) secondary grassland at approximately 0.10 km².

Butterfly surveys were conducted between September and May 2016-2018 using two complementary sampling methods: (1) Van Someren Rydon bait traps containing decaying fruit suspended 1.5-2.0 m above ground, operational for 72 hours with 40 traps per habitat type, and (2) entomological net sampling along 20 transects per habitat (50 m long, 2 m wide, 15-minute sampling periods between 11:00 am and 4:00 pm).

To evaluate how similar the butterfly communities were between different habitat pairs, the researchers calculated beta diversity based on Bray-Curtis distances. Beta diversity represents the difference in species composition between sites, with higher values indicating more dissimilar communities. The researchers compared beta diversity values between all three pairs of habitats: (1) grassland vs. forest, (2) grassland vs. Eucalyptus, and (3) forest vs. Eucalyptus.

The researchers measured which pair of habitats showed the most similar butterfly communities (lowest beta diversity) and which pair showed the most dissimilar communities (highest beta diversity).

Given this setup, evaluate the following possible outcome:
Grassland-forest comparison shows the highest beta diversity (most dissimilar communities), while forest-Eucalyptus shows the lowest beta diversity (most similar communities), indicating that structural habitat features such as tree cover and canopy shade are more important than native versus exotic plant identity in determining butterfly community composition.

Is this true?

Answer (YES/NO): NO